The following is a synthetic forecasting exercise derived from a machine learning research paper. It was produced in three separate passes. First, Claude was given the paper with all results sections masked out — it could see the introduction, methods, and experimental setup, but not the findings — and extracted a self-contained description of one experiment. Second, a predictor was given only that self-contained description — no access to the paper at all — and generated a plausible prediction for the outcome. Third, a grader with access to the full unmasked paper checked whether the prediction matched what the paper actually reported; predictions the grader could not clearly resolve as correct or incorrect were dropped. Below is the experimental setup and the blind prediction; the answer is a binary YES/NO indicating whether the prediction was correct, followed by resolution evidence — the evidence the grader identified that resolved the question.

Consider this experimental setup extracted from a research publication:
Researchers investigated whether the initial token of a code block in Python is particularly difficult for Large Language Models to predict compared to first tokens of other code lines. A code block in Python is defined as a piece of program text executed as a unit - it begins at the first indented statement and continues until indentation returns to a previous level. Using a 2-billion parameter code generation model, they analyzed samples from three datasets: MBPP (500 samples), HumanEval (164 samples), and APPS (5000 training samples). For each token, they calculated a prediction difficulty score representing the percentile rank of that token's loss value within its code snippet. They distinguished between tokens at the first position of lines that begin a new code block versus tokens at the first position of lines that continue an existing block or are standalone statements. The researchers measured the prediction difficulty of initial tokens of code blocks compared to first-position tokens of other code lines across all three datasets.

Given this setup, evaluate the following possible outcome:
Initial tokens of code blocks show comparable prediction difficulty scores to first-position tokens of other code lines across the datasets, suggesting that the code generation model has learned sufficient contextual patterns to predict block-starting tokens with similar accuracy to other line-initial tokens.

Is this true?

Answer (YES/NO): NO